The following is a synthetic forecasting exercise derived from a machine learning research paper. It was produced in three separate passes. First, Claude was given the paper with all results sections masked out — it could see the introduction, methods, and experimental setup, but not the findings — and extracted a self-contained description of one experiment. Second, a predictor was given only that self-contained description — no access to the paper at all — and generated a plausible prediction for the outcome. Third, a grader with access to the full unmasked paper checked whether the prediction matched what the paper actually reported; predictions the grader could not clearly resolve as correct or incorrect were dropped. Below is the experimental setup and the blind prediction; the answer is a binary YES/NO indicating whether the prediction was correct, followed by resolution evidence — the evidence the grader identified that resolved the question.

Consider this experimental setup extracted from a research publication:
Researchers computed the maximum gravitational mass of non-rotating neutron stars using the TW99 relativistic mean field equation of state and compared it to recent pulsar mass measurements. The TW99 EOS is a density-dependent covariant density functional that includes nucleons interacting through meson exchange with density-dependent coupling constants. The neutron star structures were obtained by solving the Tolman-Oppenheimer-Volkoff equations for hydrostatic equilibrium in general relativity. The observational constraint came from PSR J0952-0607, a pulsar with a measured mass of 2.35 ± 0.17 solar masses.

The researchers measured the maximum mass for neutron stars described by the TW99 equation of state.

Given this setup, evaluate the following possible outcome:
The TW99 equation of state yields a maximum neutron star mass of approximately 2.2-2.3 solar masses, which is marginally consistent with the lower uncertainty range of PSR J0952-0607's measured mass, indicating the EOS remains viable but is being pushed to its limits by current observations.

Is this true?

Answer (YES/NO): NO